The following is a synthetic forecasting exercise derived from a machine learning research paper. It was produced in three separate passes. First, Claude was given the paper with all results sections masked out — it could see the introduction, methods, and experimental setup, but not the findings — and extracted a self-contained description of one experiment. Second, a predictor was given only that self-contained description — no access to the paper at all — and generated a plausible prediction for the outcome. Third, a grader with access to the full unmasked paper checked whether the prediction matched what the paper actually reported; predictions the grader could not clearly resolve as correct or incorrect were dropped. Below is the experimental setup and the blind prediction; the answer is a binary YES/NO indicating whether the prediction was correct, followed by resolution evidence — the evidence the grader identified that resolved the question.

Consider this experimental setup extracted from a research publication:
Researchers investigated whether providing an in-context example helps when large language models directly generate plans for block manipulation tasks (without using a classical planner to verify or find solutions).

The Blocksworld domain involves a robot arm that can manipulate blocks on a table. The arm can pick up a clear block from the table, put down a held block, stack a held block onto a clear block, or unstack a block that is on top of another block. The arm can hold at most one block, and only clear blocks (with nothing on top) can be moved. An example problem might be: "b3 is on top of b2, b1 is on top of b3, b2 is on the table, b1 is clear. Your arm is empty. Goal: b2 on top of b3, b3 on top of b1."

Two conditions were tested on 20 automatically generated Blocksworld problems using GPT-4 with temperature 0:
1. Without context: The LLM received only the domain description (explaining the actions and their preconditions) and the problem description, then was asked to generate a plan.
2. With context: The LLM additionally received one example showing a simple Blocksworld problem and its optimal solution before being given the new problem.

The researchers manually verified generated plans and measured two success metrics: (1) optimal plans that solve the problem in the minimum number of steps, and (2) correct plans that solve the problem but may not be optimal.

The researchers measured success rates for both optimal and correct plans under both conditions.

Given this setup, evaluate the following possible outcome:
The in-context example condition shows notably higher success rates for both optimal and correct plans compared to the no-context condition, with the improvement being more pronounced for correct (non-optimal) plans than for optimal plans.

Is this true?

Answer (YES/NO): NO